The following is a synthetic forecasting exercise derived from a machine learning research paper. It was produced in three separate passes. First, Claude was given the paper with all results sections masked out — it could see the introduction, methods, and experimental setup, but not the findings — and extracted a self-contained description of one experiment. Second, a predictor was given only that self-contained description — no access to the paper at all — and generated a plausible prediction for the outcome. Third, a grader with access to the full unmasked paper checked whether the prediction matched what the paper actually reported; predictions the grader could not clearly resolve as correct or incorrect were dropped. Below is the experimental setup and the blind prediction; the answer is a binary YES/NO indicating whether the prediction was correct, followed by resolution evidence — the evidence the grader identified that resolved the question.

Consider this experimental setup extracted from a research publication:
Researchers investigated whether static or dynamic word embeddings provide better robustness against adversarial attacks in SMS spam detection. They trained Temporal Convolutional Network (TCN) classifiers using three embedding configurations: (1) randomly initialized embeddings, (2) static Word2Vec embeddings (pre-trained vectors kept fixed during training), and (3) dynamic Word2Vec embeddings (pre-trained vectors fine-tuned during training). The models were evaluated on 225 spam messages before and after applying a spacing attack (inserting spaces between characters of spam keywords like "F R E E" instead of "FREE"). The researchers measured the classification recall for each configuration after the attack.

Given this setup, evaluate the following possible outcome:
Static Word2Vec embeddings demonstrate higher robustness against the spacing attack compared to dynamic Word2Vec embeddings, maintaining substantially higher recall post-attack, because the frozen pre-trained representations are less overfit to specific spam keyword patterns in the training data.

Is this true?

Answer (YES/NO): NO